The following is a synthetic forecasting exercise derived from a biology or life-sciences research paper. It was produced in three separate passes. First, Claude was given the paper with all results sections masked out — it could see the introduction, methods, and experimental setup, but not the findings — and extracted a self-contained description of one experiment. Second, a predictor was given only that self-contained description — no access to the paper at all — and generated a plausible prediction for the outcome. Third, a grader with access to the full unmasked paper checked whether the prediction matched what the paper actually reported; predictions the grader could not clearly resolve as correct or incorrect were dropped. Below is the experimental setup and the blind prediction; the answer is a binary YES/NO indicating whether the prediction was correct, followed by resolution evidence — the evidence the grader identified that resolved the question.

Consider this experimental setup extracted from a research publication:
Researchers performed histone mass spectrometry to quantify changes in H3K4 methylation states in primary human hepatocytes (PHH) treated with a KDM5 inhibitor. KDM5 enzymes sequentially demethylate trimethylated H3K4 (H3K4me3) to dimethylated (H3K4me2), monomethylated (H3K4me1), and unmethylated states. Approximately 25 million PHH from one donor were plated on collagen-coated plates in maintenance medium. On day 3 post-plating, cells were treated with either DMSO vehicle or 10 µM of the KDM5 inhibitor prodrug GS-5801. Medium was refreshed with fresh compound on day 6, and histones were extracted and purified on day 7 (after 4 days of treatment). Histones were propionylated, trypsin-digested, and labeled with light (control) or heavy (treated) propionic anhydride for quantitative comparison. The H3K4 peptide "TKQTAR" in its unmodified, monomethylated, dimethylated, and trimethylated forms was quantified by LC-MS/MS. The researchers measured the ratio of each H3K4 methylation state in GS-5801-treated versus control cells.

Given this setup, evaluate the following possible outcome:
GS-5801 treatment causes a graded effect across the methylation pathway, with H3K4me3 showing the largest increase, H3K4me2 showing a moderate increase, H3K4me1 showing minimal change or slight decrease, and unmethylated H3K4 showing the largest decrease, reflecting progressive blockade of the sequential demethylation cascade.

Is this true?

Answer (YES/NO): NO